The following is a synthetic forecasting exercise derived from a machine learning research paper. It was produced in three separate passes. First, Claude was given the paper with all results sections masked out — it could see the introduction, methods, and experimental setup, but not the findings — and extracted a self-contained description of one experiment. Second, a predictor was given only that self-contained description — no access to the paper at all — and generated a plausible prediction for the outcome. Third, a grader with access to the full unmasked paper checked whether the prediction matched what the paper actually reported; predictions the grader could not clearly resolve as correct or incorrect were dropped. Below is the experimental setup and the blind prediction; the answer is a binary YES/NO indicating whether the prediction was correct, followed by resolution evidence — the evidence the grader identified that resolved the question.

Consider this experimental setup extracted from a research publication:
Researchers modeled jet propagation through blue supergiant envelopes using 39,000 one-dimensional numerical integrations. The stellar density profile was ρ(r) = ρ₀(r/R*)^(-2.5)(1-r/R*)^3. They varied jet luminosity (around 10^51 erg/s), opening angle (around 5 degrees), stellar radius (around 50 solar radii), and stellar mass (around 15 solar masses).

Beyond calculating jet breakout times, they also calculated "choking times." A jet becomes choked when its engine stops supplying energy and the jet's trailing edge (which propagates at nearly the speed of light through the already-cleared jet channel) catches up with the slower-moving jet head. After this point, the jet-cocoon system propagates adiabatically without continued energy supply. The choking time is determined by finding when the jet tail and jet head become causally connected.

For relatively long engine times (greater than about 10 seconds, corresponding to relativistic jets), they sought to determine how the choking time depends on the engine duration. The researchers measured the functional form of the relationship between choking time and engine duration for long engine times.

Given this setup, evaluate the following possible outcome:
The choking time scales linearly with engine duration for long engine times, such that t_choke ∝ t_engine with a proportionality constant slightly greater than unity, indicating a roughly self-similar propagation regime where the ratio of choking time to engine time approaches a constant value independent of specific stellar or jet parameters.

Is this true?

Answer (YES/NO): NO